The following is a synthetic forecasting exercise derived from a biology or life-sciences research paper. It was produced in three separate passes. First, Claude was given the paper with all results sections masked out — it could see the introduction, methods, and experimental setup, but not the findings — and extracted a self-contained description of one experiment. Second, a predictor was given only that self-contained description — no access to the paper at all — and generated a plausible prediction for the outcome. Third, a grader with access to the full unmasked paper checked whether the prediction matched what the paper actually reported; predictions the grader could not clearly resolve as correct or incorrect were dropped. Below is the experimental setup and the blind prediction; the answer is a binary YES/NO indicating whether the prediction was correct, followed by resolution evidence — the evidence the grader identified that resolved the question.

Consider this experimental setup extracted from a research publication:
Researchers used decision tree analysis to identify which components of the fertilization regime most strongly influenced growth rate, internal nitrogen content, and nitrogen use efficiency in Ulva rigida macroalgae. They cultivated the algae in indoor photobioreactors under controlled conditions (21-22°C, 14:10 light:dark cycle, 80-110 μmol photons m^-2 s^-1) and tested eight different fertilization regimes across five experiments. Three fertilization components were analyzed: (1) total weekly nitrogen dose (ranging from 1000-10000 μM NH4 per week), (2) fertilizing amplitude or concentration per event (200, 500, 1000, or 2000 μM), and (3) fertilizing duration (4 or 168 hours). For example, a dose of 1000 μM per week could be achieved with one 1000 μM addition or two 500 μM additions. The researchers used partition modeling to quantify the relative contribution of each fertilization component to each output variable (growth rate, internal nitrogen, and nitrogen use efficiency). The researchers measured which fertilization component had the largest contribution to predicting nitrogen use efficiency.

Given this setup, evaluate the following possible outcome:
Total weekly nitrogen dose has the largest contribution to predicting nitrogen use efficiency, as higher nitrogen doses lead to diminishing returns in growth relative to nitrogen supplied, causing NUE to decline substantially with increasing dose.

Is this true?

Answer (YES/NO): NO